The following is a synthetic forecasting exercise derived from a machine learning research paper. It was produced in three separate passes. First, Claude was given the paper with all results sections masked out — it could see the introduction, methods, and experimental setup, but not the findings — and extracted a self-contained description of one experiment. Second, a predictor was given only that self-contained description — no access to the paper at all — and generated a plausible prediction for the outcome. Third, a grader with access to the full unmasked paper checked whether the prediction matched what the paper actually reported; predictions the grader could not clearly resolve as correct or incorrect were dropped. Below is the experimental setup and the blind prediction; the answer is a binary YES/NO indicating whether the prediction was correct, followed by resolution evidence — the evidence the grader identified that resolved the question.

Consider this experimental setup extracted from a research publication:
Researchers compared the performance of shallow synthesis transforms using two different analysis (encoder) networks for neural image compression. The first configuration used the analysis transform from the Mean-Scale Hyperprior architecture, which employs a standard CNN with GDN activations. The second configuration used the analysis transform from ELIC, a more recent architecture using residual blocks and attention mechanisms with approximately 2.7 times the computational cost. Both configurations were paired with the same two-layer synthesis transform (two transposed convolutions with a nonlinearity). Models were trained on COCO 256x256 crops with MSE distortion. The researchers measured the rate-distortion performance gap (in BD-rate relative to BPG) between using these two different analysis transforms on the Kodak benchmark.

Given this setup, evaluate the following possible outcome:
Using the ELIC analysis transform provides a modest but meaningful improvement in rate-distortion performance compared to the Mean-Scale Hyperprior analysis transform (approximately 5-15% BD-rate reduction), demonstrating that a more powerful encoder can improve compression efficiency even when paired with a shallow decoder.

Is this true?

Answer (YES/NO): YES